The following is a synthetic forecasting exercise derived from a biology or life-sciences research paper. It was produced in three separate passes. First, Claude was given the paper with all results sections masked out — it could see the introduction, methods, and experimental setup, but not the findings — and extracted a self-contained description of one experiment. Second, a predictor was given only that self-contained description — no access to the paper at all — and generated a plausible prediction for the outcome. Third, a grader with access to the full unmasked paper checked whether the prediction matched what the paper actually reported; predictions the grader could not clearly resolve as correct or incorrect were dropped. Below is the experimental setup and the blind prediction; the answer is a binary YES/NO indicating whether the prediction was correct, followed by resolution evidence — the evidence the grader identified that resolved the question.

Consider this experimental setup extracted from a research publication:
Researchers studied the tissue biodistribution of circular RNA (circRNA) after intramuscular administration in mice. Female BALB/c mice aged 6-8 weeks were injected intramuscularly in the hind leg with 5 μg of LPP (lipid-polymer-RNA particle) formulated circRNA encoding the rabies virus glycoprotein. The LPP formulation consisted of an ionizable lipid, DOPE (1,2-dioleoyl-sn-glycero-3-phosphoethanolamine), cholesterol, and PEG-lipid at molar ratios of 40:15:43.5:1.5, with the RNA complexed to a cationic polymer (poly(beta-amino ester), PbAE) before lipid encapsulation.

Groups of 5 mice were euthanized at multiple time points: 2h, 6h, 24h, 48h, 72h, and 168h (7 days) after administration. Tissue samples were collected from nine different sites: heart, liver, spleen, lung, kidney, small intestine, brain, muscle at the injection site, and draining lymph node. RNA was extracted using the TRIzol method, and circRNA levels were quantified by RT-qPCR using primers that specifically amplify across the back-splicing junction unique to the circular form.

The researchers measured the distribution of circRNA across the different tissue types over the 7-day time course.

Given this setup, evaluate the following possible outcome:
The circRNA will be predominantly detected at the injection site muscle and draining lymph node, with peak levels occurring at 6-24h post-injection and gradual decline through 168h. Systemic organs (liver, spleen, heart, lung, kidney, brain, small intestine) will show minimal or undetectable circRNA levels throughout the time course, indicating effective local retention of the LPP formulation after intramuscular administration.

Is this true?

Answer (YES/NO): NO